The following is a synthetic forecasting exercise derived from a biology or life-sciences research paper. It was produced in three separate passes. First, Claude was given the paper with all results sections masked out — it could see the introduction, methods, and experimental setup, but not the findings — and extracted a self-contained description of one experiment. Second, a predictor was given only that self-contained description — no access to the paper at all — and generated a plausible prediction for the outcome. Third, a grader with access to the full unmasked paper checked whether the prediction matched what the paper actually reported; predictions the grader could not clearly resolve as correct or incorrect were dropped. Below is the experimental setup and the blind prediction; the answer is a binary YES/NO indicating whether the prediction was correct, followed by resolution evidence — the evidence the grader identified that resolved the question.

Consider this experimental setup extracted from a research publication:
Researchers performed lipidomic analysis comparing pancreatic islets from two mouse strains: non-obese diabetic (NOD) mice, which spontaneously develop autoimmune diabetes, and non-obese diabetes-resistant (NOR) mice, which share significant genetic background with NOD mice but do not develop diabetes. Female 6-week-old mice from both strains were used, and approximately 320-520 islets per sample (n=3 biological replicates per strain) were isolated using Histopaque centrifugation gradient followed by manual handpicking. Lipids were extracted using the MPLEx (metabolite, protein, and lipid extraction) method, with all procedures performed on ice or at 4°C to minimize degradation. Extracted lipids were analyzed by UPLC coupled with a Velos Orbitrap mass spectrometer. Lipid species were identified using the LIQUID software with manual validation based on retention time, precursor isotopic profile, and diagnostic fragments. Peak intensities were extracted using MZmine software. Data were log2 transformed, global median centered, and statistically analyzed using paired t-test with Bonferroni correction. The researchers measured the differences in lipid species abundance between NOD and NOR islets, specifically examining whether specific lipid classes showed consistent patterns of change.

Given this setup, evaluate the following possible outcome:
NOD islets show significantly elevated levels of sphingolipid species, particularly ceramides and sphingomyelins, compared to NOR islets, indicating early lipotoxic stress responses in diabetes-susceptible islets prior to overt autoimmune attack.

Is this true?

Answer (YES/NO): NO